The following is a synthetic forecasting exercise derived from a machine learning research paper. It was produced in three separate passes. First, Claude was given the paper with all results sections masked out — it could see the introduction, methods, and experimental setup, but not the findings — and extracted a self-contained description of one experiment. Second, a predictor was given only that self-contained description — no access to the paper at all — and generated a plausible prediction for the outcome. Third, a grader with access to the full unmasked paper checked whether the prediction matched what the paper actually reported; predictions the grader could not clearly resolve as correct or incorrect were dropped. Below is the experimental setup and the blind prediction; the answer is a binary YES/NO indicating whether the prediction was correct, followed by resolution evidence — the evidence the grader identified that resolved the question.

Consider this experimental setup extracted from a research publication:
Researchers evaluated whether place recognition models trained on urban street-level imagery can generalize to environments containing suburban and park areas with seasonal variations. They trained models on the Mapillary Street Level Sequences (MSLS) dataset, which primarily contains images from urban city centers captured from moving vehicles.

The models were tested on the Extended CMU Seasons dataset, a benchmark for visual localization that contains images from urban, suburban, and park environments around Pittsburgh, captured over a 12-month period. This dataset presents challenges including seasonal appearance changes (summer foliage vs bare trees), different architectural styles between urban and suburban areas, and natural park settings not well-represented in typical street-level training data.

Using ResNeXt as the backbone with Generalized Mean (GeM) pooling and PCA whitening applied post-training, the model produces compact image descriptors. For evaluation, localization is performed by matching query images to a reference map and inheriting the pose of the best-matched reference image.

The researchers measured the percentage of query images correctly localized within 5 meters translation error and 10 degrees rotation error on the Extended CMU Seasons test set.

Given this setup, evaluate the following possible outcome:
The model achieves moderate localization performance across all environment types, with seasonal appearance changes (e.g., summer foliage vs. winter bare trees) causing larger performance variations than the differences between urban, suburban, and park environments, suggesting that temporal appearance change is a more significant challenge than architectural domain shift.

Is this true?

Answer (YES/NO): NO